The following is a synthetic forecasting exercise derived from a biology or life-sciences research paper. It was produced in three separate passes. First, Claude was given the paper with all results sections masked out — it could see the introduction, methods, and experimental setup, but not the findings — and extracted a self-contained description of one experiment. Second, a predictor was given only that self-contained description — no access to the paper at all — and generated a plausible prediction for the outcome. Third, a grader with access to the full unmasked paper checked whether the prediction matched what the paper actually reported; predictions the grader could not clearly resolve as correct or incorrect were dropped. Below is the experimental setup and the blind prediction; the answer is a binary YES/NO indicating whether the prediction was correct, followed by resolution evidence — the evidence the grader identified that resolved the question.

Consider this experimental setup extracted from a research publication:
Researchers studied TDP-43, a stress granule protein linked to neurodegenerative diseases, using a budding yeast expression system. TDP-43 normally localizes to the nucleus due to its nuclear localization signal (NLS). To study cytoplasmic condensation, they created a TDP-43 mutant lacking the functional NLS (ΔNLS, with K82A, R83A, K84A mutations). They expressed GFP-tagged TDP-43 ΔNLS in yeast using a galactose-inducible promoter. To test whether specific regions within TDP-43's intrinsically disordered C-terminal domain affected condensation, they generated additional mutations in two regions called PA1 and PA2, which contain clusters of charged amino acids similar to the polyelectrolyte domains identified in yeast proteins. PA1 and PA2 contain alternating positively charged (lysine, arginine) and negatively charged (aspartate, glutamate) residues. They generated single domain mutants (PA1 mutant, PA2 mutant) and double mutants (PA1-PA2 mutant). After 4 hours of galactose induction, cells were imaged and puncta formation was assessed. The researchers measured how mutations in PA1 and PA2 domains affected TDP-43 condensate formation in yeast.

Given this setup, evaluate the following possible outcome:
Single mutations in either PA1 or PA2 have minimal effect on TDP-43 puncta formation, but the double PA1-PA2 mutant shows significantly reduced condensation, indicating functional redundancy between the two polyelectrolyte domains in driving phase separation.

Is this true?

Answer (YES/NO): NO